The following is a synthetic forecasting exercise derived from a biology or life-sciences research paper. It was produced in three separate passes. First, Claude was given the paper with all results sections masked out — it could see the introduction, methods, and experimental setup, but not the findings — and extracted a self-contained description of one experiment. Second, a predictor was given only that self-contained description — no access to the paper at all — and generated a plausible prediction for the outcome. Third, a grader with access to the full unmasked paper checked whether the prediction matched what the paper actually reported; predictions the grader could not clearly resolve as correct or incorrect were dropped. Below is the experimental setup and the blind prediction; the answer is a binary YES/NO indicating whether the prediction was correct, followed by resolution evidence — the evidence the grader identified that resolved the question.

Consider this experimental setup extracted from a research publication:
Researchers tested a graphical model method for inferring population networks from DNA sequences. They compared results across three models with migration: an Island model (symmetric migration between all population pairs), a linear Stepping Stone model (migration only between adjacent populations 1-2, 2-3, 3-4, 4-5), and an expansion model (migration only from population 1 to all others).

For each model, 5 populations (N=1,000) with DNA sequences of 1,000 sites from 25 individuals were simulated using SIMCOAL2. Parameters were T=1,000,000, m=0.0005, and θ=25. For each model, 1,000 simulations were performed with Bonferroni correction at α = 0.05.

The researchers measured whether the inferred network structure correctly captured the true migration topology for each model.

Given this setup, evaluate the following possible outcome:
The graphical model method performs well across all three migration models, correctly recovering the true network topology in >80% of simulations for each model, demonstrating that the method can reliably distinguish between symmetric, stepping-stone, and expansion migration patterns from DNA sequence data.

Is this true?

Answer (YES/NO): NO